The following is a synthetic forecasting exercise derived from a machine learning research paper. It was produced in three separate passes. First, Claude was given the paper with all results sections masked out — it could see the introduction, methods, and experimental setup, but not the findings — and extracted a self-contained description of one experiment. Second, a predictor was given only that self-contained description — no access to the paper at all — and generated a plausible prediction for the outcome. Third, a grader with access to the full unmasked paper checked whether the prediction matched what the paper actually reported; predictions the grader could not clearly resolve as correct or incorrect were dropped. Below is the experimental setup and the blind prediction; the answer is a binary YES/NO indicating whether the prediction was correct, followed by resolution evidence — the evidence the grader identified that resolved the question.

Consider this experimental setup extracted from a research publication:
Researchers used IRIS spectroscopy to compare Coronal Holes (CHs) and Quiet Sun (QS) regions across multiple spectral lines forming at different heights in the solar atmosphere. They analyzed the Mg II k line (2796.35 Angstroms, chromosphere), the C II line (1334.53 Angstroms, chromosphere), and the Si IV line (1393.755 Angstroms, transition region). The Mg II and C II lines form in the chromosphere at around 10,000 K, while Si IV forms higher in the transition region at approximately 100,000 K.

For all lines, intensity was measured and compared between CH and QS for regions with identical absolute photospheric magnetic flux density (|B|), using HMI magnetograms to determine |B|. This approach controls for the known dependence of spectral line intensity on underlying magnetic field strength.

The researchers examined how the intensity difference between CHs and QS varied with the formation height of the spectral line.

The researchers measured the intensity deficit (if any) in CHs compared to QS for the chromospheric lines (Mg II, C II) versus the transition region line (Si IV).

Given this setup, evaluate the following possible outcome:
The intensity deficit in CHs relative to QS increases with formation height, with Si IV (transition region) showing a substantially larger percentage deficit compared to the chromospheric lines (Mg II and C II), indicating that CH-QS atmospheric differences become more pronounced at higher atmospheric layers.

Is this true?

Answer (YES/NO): YES